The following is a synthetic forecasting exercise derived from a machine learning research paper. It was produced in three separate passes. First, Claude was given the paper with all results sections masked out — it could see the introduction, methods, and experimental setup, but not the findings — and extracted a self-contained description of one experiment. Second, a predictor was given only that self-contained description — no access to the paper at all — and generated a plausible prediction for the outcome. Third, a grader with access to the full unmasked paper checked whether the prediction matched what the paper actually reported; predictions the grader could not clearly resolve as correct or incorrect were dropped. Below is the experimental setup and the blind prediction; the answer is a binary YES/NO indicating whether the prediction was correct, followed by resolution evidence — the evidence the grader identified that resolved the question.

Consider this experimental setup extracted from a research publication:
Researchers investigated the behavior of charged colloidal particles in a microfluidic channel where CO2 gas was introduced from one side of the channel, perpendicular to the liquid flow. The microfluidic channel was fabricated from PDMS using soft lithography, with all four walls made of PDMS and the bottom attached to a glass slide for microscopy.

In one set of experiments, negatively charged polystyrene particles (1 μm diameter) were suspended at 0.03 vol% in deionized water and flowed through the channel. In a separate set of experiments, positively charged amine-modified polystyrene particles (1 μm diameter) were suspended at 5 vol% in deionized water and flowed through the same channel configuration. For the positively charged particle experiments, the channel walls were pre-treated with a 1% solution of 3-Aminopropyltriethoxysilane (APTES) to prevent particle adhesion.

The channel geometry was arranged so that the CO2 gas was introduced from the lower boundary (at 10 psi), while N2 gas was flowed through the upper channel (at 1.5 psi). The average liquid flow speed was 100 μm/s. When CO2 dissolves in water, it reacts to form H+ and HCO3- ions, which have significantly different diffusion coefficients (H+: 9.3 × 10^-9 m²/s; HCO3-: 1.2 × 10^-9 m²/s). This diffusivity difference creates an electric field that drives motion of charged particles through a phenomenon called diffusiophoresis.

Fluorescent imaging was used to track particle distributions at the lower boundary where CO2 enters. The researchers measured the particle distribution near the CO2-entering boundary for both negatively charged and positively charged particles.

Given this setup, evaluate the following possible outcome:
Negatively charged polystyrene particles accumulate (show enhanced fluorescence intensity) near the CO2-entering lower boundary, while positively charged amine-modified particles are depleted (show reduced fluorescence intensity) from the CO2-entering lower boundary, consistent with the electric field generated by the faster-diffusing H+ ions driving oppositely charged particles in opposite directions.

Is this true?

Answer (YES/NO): NO